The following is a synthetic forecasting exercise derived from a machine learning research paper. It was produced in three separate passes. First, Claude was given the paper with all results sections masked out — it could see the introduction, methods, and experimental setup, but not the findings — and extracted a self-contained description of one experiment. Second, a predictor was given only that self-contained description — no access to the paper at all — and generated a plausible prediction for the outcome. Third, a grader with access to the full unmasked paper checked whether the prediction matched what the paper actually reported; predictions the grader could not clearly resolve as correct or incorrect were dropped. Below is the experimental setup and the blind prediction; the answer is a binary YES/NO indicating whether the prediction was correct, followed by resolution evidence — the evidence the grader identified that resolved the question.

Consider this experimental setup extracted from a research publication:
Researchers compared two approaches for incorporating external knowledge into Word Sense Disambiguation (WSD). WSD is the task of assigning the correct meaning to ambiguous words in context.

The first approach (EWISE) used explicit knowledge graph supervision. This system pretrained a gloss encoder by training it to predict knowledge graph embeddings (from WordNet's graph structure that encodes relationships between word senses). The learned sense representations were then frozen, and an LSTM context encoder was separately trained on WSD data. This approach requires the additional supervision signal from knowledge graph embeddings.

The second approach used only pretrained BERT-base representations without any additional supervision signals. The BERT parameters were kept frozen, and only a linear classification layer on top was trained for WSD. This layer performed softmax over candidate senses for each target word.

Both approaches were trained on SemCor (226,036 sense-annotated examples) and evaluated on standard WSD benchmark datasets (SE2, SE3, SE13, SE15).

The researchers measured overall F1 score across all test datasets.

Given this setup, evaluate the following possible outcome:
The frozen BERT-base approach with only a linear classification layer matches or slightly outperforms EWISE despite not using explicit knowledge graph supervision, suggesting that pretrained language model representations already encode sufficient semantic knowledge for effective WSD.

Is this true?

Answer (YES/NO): YES